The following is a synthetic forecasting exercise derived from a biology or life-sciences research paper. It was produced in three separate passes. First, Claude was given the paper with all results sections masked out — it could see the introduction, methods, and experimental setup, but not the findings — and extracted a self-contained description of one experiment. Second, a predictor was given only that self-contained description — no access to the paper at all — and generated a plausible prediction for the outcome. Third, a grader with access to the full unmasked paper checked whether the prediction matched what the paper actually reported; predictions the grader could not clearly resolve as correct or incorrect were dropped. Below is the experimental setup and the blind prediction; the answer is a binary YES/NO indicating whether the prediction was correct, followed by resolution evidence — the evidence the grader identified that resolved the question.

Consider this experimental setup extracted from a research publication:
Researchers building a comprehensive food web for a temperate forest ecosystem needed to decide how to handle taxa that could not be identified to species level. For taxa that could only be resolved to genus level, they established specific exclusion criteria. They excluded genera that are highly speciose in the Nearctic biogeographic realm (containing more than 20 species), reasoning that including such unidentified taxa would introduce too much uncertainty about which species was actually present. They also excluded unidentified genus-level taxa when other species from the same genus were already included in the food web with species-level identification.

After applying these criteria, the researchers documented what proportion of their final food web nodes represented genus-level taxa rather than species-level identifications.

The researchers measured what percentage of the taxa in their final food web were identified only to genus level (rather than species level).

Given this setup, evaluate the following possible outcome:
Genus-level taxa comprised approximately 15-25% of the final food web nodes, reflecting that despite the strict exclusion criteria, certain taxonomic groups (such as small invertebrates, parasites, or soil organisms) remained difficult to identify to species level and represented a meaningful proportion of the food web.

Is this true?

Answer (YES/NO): NO